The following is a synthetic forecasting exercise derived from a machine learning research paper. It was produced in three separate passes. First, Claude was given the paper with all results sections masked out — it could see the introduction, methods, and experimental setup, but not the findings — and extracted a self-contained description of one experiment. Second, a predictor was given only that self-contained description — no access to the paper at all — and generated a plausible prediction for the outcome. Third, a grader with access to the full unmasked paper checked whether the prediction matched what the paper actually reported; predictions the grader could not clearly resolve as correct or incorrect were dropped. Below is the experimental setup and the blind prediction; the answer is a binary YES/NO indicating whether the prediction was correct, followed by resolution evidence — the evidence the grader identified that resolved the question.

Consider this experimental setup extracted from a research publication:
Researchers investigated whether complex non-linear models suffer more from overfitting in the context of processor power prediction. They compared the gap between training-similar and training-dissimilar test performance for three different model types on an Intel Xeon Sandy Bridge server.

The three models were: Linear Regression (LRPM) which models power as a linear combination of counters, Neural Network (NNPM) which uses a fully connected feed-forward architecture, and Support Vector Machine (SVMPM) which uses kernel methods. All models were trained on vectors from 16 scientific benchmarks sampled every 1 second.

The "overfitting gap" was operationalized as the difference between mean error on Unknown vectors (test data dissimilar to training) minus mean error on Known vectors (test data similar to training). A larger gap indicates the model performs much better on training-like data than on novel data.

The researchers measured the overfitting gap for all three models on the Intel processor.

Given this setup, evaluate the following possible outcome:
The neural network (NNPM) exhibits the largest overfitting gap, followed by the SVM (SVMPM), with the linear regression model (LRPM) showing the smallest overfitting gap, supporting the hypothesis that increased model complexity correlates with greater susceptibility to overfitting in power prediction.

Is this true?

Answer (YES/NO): NO